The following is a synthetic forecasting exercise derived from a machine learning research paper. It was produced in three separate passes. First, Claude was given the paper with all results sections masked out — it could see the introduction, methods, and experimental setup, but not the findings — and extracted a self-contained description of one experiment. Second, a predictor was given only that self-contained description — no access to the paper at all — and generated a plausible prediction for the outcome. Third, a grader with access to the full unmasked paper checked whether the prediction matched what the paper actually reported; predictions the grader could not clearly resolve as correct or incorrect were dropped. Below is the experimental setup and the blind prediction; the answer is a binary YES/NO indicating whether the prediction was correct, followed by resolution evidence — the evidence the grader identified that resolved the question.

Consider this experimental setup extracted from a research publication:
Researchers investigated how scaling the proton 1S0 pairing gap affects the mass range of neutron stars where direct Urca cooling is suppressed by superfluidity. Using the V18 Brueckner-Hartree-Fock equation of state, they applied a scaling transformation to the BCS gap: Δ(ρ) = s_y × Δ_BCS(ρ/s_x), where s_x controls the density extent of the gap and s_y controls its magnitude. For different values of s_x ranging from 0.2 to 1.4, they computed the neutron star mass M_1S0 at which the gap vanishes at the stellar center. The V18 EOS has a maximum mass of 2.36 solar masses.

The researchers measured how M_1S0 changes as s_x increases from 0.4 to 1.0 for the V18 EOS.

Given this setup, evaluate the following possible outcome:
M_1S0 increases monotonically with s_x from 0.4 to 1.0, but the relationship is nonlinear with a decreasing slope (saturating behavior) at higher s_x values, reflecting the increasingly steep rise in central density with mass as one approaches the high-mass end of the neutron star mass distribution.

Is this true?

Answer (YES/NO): YES